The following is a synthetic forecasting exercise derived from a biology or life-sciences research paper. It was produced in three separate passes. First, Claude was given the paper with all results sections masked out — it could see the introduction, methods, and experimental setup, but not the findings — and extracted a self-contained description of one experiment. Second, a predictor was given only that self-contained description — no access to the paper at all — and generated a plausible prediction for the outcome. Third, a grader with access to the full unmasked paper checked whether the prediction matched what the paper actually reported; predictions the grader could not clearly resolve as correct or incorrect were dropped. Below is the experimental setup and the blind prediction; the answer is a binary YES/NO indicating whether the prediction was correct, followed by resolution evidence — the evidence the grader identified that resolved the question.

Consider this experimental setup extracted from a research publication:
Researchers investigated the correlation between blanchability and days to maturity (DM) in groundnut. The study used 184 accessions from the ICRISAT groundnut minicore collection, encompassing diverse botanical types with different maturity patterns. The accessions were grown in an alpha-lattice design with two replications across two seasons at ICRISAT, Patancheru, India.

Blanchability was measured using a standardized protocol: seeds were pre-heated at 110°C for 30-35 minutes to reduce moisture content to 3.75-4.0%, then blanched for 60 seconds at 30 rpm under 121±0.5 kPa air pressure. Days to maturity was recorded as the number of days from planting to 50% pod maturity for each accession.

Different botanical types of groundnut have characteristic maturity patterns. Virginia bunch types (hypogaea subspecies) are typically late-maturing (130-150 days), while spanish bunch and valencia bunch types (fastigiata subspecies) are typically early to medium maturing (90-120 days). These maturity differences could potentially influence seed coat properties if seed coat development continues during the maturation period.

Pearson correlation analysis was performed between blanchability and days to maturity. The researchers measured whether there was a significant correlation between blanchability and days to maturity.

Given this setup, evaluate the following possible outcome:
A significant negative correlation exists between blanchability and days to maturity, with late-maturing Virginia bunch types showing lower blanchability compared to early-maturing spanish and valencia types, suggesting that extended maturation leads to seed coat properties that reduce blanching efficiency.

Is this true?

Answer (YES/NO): NO